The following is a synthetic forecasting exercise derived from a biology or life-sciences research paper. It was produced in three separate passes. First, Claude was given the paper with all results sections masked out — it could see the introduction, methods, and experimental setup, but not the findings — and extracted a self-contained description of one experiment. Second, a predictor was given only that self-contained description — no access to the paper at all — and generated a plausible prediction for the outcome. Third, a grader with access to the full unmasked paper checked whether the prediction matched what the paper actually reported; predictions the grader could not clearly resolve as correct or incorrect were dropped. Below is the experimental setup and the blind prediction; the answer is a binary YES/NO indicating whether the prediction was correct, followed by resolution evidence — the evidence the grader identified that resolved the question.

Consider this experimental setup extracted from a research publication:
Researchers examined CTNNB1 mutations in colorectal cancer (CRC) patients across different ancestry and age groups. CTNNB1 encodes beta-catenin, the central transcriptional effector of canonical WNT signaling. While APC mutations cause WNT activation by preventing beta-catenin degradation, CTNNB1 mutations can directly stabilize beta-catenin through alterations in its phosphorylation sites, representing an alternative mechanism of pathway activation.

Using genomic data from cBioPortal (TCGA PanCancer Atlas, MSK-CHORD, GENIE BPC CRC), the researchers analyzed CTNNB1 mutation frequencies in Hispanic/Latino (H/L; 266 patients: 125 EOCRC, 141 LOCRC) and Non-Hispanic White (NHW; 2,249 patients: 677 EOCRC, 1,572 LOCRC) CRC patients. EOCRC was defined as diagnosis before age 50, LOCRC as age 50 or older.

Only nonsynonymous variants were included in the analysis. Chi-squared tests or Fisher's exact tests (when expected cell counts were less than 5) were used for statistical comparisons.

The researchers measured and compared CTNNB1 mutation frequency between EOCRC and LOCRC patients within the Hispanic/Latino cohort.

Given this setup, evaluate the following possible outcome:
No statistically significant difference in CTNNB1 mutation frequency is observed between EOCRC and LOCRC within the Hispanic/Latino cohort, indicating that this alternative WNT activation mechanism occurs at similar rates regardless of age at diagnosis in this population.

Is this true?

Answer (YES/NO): NO